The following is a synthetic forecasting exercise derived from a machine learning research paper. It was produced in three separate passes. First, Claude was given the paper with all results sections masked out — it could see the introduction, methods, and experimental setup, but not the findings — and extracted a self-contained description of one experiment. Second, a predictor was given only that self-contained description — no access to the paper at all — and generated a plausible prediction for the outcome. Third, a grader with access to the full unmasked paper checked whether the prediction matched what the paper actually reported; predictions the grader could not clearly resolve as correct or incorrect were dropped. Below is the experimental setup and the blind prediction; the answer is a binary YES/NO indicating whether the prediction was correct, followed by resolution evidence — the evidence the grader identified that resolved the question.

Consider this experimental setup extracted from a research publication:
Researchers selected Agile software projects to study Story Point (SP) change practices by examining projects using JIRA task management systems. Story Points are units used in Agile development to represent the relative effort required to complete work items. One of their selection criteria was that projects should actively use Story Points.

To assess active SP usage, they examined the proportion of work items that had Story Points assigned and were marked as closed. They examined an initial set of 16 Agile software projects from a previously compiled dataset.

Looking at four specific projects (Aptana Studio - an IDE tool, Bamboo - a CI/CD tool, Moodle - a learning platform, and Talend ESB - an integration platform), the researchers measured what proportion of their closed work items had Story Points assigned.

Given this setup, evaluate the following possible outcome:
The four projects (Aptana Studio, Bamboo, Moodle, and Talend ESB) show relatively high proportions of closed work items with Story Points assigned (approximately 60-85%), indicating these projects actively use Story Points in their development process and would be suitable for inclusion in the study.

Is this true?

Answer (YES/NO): NO